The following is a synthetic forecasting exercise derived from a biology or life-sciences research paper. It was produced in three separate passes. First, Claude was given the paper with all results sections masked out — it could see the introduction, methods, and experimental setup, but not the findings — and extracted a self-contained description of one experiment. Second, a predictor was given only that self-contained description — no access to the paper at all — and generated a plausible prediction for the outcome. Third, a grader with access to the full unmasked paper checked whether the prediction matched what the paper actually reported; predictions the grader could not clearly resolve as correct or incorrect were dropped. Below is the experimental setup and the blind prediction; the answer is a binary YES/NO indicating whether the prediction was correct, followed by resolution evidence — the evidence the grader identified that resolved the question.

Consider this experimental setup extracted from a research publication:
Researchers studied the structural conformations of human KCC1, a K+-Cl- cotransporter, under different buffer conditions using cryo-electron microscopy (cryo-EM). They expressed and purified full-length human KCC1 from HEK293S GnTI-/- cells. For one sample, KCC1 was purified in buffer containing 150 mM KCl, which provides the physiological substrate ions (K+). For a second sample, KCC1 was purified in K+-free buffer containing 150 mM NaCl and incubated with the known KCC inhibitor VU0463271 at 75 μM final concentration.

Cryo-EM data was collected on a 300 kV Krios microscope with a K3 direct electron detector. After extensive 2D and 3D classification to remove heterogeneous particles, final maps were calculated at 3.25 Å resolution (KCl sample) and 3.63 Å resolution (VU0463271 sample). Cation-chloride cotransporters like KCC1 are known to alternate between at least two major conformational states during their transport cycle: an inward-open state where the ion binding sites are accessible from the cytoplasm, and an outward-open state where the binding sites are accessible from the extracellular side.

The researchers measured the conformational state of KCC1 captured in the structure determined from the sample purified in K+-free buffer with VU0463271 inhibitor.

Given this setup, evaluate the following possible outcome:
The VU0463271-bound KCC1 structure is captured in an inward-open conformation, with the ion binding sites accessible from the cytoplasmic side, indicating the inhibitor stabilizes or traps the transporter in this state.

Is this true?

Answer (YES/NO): NO